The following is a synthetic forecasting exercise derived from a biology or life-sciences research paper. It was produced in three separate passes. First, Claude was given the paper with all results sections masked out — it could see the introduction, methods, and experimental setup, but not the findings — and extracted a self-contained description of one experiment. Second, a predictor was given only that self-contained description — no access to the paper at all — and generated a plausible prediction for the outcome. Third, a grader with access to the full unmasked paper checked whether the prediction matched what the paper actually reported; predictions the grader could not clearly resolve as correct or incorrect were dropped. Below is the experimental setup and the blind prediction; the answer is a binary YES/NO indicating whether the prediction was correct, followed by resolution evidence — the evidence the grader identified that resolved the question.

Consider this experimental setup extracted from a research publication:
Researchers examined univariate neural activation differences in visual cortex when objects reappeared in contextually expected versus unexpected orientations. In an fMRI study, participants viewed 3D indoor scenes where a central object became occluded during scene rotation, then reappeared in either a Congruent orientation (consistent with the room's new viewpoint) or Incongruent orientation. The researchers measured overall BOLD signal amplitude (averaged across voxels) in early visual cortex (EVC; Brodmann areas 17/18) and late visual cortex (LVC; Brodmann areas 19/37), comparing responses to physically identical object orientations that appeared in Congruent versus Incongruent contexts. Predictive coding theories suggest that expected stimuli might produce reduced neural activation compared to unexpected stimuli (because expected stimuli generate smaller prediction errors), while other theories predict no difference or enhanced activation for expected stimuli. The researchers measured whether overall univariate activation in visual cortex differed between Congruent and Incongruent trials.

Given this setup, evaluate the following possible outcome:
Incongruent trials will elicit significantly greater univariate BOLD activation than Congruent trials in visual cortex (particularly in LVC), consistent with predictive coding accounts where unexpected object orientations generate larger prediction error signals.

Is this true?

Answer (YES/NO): NO